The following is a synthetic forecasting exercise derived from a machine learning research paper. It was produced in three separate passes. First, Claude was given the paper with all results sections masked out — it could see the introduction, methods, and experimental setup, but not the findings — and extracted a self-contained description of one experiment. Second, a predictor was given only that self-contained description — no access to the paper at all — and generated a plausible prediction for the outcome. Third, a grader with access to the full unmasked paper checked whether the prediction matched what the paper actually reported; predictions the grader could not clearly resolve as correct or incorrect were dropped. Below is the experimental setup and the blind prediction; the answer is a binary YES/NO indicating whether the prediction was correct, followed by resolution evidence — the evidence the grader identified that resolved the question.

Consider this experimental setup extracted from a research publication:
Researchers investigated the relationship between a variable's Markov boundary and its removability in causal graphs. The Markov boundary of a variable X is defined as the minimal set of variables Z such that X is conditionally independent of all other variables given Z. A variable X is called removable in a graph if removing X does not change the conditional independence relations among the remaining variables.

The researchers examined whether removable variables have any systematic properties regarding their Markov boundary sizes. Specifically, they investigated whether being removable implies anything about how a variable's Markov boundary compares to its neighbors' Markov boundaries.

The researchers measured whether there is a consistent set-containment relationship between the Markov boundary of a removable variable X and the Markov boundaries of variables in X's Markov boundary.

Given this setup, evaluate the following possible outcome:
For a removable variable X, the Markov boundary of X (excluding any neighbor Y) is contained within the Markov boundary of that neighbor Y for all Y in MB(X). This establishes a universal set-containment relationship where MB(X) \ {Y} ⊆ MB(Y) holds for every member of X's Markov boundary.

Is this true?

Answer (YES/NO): NO